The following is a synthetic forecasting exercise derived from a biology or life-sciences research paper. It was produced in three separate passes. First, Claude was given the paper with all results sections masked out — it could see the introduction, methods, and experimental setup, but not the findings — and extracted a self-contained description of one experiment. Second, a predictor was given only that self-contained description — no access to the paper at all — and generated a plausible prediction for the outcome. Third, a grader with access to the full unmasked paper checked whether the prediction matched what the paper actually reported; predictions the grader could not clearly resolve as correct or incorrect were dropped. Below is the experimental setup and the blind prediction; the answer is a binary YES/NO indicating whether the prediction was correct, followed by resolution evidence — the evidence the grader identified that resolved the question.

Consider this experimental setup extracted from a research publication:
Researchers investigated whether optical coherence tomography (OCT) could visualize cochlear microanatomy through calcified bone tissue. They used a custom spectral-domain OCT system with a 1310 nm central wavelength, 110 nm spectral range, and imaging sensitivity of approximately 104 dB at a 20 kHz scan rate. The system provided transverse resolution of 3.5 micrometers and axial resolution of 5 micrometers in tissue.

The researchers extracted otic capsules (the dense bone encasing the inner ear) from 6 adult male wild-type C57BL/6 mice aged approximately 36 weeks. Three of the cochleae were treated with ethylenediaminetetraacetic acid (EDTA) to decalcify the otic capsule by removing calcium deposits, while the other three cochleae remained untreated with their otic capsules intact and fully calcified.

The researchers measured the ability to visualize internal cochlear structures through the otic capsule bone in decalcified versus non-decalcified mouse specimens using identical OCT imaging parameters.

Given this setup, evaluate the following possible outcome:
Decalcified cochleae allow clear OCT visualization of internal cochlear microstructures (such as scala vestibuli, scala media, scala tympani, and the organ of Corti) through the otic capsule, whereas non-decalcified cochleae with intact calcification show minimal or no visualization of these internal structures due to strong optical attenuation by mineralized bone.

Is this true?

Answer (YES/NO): NO